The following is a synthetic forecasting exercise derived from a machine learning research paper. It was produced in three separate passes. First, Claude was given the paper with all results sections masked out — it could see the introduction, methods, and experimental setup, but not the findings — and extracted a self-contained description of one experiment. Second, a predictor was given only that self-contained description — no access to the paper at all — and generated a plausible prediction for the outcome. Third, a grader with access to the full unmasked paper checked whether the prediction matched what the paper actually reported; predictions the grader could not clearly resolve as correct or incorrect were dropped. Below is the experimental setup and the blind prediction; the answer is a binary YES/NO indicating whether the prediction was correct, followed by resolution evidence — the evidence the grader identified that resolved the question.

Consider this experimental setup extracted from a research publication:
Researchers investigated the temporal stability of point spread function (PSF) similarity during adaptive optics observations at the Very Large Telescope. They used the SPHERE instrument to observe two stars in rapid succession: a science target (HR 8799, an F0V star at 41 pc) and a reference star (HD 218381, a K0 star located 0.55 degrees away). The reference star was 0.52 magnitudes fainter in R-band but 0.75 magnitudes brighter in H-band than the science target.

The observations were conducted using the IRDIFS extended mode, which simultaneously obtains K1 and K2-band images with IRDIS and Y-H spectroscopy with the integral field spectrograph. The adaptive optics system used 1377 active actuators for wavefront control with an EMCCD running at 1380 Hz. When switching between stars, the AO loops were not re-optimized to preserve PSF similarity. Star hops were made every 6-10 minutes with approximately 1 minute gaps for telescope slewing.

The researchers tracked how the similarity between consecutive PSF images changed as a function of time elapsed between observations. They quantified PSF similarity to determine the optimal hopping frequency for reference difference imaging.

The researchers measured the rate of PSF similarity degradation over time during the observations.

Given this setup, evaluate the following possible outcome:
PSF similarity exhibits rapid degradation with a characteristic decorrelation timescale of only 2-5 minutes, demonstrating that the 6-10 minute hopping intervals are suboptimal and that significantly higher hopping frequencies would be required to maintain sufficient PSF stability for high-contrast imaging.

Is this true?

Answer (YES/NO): NO